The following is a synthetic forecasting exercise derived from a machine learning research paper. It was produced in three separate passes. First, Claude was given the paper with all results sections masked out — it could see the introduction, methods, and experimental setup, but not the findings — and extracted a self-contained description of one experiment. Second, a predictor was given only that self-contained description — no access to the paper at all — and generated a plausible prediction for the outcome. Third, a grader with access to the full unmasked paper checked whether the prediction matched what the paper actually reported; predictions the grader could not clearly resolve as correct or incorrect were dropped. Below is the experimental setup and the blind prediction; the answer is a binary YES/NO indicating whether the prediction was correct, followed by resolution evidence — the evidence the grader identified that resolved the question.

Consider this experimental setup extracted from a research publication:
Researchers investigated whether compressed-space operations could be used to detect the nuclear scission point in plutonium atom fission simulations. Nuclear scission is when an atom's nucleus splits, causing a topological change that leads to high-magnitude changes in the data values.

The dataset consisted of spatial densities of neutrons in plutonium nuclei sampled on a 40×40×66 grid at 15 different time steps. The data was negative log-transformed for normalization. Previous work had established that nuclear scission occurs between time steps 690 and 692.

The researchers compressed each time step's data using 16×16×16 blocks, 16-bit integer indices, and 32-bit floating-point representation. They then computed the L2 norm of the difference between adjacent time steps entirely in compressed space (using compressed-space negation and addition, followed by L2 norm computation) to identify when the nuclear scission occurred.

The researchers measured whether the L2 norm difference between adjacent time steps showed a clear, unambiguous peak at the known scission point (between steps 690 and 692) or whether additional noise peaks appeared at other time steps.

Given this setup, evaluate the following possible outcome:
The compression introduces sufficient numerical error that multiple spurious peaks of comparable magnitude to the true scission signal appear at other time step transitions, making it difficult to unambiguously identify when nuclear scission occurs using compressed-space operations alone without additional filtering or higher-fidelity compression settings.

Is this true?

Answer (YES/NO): NO